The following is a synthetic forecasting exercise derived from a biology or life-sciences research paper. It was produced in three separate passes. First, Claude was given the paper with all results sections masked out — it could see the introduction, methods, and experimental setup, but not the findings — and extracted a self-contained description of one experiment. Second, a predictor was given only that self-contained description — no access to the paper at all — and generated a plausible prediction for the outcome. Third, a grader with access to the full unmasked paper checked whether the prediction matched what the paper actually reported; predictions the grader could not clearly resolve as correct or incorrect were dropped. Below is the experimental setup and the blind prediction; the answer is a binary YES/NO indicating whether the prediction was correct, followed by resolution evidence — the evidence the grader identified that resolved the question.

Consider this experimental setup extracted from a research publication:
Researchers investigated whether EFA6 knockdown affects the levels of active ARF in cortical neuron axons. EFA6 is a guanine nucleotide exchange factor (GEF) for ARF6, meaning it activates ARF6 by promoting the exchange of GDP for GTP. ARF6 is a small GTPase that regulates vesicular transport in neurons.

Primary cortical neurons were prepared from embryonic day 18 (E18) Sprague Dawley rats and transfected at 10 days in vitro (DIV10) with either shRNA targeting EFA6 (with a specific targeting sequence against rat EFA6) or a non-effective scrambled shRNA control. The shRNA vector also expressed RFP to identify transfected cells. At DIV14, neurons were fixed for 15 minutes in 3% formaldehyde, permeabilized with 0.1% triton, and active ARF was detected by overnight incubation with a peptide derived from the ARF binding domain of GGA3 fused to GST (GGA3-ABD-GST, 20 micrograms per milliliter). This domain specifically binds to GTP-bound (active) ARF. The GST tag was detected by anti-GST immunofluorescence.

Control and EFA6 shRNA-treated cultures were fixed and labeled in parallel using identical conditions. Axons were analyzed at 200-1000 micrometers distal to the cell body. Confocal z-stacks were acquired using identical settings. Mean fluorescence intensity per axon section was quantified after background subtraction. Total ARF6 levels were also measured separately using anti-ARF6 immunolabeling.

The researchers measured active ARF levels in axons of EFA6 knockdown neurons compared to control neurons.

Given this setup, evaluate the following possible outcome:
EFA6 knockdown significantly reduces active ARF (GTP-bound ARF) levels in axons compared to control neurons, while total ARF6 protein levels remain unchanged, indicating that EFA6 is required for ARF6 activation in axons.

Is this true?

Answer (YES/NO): YES